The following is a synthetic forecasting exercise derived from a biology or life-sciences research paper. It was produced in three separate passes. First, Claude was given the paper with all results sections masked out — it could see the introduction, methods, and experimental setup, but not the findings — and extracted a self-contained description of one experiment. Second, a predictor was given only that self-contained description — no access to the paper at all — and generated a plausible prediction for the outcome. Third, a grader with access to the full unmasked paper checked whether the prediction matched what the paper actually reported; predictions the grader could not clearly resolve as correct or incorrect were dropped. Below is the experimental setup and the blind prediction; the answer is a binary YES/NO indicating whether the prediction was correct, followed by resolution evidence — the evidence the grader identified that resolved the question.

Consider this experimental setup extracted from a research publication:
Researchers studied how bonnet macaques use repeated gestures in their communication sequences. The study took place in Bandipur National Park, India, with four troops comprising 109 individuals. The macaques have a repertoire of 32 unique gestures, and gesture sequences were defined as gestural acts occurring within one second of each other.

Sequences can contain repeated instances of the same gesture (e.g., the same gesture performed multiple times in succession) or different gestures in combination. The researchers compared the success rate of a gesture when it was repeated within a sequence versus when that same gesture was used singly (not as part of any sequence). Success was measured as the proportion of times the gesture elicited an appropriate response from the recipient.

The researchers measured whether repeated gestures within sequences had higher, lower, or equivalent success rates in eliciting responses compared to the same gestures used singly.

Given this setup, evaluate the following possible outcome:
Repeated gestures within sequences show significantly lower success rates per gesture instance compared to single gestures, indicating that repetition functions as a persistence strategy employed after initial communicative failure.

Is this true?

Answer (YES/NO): NO